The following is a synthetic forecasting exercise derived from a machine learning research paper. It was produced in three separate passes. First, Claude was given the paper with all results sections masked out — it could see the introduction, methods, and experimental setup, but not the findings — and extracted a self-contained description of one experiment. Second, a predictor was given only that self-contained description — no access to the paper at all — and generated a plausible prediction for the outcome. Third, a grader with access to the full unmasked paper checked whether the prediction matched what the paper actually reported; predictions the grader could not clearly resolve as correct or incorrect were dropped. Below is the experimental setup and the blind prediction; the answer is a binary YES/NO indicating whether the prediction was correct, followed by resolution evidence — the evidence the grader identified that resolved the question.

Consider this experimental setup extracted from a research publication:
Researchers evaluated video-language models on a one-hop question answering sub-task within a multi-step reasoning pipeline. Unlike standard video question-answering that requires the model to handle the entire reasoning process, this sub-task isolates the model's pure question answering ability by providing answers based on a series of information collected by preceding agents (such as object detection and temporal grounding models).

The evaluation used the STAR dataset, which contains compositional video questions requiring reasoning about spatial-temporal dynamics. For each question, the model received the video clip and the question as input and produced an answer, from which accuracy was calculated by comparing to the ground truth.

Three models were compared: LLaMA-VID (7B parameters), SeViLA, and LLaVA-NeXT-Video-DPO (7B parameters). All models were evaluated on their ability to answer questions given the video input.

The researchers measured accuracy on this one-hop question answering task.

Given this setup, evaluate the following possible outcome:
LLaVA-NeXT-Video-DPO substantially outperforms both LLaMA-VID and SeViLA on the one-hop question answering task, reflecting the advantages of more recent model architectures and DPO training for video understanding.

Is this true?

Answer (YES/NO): YES